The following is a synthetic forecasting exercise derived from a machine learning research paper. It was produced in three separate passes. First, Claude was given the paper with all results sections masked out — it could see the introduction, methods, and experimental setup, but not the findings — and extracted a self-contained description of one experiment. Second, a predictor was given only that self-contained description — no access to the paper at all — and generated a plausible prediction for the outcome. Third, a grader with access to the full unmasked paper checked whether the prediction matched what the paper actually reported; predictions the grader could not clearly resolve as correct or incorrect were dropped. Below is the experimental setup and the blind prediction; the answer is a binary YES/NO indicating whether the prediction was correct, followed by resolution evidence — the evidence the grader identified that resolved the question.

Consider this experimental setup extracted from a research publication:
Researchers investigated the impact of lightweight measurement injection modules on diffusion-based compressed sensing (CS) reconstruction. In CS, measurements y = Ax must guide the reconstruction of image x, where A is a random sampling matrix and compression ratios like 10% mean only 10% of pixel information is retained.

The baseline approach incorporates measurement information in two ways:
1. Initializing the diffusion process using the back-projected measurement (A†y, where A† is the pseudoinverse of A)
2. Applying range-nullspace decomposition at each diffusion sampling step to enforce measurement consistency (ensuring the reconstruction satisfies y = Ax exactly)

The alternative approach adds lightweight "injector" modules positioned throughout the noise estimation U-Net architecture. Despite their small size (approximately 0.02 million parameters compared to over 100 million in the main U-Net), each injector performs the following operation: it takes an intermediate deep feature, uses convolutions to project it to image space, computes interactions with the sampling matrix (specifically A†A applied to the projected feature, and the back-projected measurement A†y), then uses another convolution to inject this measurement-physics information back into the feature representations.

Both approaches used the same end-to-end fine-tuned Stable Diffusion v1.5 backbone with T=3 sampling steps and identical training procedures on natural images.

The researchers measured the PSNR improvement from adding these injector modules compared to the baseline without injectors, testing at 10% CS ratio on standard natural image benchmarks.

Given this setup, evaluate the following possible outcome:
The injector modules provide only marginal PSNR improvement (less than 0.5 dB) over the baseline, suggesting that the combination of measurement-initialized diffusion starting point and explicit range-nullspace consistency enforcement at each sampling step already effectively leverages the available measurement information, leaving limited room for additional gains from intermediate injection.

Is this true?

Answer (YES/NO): NO